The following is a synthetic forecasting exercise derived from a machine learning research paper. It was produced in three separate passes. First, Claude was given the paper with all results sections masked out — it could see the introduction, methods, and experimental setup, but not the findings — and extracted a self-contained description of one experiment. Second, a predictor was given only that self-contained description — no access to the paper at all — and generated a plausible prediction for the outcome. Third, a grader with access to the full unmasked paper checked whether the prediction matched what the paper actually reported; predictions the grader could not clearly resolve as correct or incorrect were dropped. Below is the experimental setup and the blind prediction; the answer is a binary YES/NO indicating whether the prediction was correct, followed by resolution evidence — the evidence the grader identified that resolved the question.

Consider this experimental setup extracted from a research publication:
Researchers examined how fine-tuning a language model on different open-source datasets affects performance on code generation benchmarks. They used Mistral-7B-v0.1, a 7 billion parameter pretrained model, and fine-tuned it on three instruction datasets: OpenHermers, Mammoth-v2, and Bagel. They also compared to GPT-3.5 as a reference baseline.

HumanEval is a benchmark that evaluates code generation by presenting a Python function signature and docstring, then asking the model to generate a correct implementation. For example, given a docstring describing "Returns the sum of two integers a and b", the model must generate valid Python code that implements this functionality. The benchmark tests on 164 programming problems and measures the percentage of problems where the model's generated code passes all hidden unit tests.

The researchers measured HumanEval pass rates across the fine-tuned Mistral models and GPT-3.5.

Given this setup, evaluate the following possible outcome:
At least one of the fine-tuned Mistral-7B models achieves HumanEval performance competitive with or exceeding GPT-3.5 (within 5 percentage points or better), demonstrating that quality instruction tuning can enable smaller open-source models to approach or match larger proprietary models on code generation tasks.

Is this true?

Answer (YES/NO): NO